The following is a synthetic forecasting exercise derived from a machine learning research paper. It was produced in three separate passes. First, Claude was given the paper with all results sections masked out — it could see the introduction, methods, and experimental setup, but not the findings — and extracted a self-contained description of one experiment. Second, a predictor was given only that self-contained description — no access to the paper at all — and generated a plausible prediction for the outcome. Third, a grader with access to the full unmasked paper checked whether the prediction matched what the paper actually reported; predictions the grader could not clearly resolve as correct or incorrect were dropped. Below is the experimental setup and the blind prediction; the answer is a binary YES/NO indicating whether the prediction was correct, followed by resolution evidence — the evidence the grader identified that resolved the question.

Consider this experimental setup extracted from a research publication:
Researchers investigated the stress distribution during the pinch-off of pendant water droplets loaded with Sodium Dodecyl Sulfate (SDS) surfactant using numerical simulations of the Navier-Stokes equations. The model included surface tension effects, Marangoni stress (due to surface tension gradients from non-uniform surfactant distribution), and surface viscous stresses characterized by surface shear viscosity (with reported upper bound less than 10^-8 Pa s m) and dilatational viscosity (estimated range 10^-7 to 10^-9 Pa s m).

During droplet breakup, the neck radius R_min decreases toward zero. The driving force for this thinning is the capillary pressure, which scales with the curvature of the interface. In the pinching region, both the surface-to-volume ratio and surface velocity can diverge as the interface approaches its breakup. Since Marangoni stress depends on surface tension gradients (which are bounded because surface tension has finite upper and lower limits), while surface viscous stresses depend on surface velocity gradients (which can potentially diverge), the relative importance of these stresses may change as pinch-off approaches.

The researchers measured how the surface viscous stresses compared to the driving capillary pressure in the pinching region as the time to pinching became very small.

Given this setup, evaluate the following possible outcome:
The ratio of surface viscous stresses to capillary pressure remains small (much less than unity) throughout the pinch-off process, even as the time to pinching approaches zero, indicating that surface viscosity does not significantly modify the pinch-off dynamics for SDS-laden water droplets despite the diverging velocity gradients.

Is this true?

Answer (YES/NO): NO